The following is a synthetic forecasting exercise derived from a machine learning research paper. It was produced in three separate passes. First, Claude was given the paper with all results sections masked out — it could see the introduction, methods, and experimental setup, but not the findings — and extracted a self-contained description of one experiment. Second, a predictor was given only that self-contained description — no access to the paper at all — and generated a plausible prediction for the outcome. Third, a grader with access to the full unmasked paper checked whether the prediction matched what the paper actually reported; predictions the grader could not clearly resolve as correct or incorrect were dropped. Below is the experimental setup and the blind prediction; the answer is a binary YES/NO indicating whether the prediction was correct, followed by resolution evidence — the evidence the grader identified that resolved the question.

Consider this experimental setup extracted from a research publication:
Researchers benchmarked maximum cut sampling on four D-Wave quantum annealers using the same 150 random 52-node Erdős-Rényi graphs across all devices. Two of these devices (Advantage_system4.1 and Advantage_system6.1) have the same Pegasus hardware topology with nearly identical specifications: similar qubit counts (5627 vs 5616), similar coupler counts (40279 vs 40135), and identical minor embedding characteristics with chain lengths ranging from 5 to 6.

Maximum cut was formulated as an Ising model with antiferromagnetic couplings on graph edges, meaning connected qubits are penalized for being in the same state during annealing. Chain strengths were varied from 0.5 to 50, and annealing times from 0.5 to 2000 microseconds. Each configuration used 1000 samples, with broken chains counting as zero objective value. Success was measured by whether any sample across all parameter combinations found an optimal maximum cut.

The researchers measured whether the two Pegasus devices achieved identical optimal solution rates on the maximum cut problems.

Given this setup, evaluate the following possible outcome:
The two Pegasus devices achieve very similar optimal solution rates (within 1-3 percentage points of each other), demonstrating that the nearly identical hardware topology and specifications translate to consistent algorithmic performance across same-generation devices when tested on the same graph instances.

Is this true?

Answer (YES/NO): NO